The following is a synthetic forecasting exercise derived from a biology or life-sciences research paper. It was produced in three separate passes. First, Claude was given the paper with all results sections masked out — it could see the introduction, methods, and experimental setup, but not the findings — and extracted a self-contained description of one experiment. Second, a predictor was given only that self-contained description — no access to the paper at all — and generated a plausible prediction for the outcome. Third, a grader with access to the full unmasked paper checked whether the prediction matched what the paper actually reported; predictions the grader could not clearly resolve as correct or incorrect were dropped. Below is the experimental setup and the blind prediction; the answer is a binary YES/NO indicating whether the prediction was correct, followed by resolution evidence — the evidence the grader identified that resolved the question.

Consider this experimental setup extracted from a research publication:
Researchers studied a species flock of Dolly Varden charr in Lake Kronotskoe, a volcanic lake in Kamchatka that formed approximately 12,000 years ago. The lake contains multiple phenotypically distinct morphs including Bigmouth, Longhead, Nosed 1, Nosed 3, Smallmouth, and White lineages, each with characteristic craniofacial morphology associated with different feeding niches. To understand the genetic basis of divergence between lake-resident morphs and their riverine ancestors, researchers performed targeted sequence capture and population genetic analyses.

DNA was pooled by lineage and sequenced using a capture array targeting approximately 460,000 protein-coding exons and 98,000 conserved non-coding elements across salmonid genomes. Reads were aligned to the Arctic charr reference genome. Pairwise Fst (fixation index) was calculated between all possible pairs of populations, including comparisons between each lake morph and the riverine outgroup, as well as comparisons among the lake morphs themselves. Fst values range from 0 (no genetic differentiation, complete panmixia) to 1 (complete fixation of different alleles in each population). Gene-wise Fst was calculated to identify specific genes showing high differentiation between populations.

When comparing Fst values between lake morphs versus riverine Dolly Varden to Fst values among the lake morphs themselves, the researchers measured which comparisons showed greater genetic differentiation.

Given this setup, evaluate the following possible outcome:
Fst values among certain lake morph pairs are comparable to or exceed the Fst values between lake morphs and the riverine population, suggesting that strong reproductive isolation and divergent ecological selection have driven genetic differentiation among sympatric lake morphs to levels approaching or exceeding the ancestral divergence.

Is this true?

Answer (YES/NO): NO